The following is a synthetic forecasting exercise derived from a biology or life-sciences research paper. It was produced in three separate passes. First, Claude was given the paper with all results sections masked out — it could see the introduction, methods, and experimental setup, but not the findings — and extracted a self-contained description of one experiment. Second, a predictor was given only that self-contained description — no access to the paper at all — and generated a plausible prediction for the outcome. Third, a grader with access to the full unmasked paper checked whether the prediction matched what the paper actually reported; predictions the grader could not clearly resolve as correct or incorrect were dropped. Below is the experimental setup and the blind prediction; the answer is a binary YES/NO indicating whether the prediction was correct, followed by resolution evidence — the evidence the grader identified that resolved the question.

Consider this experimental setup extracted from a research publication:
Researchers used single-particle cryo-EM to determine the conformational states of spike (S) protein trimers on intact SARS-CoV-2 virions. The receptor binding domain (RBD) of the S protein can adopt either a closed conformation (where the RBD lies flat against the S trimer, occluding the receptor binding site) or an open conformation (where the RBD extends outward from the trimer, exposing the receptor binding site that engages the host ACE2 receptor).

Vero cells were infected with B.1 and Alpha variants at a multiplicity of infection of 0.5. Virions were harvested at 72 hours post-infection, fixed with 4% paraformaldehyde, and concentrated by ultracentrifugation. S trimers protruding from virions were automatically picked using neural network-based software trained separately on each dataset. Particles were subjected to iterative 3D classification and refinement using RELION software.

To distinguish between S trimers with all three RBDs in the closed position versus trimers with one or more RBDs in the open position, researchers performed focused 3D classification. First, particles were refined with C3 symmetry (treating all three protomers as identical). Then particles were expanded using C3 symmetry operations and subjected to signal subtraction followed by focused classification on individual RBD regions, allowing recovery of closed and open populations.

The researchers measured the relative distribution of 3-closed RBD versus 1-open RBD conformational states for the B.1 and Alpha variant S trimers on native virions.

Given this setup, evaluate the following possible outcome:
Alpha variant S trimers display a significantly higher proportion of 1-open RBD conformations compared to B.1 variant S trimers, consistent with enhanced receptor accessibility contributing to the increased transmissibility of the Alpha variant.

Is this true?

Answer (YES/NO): NO